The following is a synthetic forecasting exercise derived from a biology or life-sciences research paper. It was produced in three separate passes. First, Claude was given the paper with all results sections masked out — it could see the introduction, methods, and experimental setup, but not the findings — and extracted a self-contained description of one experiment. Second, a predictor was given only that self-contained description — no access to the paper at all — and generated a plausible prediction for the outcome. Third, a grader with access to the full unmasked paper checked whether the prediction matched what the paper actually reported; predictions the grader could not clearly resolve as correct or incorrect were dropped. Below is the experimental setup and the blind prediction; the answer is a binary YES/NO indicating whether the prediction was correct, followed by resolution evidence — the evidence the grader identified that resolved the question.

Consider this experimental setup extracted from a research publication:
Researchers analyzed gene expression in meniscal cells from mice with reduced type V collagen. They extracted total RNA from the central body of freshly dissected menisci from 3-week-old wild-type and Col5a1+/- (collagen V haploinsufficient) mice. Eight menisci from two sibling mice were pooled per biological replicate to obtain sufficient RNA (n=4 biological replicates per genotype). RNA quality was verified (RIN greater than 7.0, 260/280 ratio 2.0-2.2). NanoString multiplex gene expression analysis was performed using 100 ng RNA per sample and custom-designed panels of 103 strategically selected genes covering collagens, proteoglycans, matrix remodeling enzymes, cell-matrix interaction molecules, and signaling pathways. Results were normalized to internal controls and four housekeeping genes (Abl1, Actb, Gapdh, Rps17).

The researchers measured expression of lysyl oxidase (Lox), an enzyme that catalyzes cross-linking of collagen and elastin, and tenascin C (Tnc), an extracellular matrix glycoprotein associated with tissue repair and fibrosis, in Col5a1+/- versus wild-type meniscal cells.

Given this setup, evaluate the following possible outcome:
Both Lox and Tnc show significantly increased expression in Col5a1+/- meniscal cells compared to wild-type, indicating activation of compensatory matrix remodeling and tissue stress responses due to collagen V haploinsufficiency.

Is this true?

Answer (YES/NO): YES